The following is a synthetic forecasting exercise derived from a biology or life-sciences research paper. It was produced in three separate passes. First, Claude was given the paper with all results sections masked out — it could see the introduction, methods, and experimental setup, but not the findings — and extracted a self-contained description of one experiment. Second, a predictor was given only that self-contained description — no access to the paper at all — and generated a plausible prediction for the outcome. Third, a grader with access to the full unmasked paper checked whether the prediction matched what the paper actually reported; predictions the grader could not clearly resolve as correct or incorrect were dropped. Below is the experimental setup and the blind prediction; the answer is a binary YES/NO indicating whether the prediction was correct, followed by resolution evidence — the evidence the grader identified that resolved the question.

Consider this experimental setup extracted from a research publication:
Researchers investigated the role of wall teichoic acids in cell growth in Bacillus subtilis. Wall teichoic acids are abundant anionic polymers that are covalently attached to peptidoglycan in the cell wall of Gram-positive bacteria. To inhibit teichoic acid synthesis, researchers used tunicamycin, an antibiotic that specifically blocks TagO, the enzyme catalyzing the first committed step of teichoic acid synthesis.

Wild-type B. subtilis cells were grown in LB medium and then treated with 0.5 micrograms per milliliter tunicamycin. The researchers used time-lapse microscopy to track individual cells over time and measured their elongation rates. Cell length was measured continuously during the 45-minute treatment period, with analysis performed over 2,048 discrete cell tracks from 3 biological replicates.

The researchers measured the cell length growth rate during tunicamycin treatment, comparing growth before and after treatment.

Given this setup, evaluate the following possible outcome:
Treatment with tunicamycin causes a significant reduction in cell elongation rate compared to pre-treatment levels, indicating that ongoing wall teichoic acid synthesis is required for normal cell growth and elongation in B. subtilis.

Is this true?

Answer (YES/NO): YES